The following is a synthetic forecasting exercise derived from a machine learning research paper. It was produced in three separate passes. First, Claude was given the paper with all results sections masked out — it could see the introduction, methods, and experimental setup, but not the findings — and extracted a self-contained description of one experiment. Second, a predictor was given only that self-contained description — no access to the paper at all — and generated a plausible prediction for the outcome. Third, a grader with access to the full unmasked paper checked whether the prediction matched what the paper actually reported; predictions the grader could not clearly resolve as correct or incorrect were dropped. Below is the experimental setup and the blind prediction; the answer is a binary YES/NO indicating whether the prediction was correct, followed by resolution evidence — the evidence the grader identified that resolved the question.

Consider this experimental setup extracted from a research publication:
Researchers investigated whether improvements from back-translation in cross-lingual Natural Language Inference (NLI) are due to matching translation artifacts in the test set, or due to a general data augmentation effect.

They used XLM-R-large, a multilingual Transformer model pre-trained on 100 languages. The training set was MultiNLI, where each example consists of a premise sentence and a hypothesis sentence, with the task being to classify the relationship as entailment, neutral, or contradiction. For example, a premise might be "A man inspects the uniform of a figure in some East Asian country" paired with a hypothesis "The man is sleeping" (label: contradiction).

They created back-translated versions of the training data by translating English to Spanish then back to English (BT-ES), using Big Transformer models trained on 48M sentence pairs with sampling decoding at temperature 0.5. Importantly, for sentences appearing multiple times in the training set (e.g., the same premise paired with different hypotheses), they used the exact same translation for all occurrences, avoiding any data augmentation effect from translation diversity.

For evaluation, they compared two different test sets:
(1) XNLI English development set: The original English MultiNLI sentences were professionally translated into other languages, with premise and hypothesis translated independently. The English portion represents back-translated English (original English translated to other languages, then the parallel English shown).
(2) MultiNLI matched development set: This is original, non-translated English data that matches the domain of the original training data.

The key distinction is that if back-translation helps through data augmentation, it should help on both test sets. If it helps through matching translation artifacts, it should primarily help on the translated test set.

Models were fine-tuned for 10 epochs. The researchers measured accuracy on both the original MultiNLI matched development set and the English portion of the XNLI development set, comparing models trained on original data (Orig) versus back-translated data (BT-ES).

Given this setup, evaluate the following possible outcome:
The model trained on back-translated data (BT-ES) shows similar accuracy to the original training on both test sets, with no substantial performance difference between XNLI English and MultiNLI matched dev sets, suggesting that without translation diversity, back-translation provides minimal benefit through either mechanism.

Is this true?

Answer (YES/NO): NO